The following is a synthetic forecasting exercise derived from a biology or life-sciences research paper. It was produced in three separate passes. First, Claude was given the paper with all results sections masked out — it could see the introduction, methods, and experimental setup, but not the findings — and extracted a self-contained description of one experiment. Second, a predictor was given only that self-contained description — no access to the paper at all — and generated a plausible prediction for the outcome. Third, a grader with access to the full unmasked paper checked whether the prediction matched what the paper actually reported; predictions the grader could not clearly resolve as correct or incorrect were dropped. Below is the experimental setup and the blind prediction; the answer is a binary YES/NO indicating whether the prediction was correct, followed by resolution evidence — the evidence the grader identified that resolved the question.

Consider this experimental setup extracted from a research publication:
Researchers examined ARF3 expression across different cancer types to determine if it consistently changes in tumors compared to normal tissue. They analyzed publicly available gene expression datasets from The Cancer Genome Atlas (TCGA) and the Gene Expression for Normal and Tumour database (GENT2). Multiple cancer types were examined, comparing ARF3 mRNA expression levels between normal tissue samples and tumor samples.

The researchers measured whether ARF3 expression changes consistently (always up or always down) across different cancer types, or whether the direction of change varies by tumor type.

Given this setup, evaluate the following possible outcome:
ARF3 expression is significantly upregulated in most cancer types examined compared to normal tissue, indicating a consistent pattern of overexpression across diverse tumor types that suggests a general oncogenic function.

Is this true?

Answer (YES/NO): NO